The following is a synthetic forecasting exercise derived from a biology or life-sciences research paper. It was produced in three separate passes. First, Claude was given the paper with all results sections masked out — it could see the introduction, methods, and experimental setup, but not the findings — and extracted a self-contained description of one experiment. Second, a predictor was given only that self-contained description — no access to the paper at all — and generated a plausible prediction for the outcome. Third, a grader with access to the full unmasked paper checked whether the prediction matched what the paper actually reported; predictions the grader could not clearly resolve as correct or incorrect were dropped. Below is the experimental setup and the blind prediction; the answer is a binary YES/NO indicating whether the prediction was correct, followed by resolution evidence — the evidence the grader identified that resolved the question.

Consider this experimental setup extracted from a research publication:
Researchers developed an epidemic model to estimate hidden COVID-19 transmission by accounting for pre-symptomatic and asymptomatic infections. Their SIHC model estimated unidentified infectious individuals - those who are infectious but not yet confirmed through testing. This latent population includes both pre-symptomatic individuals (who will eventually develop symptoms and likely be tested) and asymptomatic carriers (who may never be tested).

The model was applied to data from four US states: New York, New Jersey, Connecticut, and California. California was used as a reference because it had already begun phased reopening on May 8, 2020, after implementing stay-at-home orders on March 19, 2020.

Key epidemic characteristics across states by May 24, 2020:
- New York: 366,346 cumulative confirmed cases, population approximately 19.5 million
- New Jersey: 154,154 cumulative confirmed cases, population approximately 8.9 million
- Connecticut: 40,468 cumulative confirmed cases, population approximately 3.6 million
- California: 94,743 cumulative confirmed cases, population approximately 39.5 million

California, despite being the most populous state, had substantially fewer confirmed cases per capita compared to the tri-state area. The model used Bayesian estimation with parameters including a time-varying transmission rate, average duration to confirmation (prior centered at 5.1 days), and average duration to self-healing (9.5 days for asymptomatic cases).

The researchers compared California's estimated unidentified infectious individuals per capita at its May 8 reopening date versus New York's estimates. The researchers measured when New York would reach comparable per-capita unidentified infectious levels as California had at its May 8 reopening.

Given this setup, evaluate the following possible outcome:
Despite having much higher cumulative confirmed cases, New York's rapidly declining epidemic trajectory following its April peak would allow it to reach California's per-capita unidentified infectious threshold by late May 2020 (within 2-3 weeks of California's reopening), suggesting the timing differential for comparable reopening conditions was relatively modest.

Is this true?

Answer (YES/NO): NO